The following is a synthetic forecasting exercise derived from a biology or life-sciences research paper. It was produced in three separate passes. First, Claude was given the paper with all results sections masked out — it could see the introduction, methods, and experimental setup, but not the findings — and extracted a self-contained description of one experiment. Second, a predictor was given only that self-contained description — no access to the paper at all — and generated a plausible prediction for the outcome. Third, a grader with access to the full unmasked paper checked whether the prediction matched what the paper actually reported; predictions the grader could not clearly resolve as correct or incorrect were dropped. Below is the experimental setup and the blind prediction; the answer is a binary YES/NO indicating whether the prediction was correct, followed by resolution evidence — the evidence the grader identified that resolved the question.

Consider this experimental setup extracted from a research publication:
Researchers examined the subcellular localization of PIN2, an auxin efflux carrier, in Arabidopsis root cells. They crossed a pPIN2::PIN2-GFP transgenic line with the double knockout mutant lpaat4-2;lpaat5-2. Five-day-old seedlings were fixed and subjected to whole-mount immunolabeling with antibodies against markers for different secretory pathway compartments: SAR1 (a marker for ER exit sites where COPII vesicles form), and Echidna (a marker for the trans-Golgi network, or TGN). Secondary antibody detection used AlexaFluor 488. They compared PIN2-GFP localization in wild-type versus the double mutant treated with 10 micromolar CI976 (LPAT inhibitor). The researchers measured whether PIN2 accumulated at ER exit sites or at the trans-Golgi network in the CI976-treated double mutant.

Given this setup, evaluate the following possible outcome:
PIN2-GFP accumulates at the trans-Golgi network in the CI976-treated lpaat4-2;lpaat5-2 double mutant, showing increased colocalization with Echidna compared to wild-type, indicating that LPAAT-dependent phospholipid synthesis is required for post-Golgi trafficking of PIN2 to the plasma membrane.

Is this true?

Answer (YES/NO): YES